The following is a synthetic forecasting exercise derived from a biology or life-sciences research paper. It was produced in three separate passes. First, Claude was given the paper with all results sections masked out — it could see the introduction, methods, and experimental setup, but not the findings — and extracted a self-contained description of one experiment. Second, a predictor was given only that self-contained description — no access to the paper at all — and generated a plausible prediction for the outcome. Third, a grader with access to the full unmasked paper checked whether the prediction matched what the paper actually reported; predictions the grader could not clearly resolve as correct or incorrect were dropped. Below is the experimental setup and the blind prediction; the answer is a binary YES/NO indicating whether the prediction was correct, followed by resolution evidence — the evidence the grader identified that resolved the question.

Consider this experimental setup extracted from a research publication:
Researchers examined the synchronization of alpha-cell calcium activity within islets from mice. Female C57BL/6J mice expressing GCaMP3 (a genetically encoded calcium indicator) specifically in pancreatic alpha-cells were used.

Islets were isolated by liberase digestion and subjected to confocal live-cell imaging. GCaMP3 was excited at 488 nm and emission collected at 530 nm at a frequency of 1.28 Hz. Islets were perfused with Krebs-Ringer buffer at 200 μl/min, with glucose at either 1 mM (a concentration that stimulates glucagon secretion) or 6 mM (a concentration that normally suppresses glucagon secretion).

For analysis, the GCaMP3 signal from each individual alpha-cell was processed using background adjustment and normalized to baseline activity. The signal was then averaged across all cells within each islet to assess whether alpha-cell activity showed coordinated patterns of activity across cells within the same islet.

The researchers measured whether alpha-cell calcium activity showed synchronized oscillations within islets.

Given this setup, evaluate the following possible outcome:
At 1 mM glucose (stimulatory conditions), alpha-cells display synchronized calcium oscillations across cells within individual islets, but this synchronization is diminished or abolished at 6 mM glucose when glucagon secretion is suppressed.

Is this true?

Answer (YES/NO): NO